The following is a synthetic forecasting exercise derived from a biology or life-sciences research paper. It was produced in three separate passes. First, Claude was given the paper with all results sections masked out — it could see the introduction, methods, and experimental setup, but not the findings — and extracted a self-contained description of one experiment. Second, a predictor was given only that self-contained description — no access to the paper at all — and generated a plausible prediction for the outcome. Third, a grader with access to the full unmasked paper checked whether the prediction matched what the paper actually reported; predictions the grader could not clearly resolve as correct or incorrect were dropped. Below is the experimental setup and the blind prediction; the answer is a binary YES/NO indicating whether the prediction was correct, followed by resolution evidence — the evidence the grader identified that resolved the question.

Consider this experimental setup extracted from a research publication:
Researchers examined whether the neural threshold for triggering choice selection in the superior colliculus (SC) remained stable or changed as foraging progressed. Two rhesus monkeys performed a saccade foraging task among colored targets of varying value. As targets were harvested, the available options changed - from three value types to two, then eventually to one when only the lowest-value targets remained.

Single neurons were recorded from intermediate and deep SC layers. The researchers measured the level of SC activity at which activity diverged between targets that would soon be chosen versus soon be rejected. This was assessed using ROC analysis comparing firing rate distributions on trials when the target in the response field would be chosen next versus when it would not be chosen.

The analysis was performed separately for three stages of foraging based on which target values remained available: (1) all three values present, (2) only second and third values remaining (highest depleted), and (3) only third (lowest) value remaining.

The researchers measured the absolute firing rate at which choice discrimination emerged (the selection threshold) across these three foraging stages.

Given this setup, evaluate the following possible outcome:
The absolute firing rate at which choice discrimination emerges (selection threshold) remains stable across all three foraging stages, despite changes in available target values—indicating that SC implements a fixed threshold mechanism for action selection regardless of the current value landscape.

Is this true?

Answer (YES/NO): NO